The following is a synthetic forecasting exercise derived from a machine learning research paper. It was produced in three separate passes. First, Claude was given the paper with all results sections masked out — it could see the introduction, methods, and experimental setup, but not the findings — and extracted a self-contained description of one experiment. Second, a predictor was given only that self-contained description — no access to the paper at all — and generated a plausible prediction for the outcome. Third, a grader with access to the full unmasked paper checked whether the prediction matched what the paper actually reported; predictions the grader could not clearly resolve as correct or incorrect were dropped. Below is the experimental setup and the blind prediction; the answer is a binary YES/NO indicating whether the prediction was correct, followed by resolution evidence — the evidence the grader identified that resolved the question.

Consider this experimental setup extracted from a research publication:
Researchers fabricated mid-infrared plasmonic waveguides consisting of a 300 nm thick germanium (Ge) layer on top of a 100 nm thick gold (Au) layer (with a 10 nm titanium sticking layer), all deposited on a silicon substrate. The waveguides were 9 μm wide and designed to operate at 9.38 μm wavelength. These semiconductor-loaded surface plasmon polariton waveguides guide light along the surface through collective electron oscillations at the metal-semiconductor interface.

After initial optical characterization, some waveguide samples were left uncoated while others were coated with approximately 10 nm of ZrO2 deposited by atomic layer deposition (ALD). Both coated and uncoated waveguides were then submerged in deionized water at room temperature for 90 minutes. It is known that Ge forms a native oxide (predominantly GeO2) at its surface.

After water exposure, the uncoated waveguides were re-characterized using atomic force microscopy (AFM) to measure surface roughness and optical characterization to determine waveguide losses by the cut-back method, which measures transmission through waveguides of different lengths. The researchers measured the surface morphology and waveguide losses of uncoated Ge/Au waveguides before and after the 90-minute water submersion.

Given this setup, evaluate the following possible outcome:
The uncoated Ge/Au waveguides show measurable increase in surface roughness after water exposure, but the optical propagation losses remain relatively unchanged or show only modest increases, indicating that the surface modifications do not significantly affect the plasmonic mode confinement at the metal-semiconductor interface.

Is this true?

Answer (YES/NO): NO